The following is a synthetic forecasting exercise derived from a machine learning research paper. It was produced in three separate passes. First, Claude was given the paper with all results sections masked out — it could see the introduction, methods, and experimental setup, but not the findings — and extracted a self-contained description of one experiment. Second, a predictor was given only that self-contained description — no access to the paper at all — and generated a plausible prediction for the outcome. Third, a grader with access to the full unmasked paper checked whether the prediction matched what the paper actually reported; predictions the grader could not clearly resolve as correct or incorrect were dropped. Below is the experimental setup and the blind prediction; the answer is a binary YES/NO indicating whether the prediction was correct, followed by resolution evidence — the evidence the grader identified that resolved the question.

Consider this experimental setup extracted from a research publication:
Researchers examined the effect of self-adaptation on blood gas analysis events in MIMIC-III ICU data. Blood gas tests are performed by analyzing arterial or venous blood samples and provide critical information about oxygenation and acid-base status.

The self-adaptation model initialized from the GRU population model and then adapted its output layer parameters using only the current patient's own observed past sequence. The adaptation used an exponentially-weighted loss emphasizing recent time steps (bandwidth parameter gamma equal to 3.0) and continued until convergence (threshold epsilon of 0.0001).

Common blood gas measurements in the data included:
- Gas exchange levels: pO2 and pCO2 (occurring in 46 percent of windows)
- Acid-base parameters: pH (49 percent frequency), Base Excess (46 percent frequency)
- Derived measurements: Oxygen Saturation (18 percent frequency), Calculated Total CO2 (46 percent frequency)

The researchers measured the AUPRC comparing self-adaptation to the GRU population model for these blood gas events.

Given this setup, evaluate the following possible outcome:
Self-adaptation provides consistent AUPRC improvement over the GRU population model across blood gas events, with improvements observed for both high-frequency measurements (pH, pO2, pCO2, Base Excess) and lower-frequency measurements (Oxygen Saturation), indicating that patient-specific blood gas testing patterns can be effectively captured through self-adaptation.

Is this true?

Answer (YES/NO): NO